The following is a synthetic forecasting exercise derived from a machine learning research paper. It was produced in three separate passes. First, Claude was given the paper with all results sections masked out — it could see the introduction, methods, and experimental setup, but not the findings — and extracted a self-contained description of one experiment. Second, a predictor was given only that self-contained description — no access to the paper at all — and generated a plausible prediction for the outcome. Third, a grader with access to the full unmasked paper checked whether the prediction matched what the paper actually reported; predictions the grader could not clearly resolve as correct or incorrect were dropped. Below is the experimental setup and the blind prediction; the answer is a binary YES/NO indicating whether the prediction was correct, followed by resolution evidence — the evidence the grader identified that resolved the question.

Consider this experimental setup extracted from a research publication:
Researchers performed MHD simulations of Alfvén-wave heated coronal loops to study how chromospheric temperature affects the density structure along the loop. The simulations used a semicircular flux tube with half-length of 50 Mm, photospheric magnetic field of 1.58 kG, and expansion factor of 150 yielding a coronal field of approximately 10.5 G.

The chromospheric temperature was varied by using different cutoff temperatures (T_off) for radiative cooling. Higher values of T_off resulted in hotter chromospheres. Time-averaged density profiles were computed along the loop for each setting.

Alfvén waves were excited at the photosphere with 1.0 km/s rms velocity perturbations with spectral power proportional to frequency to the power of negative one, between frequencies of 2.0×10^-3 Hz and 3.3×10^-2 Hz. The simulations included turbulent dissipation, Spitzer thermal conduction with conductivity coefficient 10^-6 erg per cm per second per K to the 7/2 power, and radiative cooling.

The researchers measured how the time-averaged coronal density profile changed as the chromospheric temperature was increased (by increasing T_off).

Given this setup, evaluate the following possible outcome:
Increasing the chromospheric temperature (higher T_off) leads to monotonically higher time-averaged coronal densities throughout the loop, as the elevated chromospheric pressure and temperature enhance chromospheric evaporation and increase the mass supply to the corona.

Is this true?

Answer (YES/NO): NO